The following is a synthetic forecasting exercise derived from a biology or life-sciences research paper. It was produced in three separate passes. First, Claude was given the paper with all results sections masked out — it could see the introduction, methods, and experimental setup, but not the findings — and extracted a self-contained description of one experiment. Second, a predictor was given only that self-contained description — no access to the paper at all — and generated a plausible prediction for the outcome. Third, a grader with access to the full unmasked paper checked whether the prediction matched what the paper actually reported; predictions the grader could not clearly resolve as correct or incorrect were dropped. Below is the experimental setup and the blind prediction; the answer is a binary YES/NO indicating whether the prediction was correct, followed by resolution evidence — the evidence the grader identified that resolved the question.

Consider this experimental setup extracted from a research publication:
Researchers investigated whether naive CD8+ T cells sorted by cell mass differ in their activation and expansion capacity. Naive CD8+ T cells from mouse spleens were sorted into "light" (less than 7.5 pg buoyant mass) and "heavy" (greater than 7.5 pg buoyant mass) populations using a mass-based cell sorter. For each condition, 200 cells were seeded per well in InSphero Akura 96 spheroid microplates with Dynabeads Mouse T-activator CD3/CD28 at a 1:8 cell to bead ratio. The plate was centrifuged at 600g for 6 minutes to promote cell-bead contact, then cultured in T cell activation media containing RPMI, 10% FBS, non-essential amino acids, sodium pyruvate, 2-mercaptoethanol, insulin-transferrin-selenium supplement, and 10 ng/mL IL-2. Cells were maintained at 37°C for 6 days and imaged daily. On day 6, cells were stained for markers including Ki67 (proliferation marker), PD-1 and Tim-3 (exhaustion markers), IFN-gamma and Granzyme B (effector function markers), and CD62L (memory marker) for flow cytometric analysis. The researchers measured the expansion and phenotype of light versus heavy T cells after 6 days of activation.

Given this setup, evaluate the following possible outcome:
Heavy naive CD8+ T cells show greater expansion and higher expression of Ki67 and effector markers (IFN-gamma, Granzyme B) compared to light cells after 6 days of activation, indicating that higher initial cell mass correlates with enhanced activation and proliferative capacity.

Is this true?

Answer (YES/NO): NO